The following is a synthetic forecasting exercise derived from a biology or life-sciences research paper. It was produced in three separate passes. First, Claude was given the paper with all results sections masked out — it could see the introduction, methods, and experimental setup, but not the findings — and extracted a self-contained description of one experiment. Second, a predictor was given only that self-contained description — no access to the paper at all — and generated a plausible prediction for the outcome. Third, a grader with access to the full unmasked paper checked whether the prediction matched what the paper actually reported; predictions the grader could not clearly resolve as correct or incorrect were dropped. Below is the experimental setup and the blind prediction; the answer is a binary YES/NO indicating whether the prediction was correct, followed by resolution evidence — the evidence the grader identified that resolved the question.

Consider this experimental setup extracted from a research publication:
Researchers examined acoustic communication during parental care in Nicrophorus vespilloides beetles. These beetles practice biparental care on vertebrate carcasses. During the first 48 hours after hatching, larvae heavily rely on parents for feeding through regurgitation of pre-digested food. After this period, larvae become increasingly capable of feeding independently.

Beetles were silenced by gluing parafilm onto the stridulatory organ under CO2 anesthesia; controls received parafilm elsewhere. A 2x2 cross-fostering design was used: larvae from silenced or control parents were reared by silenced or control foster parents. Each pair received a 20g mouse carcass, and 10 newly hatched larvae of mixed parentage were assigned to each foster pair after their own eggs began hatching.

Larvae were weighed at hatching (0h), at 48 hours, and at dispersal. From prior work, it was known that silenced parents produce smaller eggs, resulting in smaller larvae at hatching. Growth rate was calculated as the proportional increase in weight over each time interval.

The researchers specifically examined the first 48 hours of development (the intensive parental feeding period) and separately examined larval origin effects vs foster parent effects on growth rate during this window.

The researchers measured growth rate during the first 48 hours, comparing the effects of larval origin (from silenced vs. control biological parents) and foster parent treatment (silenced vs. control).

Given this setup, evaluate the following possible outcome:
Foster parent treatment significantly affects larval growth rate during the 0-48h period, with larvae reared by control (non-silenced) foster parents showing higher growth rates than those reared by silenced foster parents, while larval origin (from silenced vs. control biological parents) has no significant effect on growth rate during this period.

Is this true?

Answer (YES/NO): NO